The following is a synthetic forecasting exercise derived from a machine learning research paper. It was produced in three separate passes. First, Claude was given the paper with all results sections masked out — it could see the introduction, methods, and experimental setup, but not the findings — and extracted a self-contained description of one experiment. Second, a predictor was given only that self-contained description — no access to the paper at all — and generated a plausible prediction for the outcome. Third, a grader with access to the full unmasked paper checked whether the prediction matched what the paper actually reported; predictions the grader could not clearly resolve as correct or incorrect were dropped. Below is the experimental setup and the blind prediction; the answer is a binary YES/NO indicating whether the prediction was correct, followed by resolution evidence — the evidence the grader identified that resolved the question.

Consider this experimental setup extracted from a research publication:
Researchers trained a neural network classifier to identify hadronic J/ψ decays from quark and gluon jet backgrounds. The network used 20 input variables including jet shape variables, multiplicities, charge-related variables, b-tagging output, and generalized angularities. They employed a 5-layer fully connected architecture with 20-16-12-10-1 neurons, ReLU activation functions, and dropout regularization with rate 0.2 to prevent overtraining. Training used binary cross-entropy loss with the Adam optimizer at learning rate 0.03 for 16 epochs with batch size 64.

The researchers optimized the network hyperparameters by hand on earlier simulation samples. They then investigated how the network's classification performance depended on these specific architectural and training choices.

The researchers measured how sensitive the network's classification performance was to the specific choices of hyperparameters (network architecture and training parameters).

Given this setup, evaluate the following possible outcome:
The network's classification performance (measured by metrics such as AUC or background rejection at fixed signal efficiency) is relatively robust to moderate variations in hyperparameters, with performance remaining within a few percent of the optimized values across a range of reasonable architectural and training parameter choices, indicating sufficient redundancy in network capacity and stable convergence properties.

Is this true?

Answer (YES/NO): YES